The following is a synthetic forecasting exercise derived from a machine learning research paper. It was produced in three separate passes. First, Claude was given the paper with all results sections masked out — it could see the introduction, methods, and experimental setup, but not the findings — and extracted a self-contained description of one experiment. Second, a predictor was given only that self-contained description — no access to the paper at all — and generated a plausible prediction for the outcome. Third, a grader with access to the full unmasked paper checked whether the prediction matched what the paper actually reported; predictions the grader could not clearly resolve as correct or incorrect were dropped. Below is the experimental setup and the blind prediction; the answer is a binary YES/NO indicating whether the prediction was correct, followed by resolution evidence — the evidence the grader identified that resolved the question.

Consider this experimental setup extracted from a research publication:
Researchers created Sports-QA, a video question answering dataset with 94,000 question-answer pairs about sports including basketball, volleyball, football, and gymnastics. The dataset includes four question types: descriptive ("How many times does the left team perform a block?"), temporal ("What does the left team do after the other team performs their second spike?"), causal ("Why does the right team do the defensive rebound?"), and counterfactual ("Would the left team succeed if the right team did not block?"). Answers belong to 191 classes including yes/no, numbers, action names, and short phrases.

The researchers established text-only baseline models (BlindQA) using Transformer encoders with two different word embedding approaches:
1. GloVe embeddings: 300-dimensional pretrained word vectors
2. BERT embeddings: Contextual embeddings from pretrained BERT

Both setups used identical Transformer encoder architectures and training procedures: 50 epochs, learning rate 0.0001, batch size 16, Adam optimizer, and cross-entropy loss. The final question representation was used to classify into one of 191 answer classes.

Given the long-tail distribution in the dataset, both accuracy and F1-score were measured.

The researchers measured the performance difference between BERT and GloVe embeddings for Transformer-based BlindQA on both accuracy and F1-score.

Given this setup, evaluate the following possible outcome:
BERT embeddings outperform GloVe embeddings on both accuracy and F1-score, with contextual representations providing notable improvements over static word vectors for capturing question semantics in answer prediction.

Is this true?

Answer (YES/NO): NO